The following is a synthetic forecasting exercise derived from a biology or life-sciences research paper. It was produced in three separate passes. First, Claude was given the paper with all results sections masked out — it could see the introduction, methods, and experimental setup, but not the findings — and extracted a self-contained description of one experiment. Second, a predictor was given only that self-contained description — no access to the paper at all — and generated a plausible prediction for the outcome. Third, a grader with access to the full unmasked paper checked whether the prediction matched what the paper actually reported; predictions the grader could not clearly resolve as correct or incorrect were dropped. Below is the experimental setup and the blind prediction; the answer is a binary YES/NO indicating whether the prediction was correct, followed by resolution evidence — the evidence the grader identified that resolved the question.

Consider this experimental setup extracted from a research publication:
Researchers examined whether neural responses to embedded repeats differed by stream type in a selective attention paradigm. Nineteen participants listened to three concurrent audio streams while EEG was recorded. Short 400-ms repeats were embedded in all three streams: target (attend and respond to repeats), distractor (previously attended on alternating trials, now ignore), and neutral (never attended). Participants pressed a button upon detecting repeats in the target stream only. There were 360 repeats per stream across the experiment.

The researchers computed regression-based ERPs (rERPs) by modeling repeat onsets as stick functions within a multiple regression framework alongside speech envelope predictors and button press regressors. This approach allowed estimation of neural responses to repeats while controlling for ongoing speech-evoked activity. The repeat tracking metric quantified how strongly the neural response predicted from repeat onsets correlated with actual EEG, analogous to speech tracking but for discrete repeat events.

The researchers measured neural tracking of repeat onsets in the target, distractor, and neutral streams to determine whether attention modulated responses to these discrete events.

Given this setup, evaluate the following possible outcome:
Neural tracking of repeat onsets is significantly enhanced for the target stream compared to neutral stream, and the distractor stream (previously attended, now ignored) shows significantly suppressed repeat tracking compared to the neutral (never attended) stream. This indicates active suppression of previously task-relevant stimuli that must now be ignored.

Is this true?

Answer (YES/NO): NO